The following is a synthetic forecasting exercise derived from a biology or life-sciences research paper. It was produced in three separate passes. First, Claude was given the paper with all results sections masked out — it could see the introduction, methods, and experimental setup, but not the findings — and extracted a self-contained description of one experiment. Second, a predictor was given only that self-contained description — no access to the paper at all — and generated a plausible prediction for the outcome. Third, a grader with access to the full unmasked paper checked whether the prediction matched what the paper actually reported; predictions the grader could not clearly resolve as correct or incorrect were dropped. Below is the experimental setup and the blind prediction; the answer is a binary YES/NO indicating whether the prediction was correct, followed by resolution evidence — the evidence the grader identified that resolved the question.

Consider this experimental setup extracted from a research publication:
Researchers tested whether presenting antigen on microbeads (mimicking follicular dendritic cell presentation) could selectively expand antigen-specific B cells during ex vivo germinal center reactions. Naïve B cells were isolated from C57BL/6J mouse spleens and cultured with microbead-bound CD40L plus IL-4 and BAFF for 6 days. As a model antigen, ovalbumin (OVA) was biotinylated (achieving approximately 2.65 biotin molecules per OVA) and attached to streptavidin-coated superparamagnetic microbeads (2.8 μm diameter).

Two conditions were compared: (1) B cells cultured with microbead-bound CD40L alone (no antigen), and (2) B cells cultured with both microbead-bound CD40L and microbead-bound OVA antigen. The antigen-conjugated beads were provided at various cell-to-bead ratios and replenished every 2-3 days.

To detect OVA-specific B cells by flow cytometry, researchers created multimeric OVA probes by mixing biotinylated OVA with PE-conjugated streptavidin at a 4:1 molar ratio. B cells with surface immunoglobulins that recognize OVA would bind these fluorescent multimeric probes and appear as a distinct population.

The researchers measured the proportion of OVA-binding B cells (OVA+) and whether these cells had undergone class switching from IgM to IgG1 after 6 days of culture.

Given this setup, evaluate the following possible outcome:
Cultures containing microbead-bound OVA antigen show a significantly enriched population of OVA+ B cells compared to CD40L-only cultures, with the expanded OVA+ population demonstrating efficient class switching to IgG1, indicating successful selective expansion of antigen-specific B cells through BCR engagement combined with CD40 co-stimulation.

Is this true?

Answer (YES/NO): NO